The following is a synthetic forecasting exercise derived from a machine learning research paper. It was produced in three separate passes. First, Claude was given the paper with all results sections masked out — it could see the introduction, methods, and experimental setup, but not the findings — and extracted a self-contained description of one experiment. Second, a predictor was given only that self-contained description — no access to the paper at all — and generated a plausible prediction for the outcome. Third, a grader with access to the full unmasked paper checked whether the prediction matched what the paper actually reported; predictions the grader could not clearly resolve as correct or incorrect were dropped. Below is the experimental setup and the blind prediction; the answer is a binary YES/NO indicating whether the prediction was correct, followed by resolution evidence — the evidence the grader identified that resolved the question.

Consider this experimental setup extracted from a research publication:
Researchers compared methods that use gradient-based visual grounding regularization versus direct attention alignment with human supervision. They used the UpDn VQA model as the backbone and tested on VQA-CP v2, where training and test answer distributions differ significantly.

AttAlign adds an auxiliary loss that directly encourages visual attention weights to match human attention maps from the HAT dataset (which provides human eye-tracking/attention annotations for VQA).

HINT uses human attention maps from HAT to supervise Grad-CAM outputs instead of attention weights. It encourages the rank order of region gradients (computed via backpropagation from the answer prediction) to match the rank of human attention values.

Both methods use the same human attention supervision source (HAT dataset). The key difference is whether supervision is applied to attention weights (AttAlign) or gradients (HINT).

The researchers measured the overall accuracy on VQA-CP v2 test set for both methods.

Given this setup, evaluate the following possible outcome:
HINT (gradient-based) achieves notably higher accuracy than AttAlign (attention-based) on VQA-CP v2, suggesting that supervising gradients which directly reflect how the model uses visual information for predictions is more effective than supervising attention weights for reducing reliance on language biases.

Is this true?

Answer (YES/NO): YES